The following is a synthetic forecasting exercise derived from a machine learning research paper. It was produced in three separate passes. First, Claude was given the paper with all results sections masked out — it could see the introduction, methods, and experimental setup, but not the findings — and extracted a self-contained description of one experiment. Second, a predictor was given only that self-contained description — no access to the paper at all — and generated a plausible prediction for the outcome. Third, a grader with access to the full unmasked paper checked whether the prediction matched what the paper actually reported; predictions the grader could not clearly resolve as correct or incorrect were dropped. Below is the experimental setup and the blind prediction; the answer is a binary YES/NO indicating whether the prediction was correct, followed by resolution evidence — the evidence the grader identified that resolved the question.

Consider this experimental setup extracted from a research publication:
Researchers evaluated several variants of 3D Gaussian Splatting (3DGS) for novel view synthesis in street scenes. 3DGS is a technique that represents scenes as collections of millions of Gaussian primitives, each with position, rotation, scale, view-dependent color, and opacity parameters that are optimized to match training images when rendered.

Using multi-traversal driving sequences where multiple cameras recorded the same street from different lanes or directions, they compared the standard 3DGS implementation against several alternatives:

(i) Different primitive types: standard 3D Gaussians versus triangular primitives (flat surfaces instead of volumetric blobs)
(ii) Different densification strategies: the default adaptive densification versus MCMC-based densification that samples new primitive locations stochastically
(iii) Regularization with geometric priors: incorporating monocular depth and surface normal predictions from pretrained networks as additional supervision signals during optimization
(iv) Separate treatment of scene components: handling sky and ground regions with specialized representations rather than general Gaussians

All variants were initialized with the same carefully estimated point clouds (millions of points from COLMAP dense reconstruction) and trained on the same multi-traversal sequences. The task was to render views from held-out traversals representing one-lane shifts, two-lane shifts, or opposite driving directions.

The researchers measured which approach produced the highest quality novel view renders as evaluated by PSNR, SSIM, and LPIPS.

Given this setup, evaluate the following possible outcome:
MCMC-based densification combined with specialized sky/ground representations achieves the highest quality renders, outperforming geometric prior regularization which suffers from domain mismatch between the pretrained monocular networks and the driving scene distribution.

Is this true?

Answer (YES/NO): NO